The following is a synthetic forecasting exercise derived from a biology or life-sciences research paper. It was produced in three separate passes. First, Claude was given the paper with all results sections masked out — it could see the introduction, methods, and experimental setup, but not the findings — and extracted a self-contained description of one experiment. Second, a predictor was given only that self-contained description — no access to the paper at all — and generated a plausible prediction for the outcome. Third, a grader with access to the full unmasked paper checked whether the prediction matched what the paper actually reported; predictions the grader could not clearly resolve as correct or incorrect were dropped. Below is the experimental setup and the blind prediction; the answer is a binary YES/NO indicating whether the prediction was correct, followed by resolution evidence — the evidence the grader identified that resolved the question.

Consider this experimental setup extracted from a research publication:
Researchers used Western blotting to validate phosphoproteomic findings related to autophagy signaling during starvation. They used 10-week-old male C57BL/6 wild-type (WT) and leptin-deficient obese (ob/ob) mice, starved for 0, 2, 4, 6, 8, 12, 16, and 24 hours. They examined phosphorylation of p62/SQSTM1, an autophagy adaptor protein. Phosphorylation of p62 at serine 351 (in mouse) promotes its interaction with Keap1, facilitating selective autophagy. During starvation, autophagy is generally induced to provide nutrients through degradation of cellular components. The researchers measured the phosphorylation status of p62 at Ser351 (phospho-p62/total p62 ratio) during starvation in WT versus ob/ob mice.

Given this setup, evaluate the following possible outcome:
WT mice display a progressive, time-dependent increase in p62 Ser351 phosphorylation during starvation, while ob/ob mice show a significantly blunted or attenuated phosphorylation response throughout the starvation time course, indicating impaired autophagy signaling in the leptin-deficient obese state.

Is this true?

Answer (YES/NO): NO